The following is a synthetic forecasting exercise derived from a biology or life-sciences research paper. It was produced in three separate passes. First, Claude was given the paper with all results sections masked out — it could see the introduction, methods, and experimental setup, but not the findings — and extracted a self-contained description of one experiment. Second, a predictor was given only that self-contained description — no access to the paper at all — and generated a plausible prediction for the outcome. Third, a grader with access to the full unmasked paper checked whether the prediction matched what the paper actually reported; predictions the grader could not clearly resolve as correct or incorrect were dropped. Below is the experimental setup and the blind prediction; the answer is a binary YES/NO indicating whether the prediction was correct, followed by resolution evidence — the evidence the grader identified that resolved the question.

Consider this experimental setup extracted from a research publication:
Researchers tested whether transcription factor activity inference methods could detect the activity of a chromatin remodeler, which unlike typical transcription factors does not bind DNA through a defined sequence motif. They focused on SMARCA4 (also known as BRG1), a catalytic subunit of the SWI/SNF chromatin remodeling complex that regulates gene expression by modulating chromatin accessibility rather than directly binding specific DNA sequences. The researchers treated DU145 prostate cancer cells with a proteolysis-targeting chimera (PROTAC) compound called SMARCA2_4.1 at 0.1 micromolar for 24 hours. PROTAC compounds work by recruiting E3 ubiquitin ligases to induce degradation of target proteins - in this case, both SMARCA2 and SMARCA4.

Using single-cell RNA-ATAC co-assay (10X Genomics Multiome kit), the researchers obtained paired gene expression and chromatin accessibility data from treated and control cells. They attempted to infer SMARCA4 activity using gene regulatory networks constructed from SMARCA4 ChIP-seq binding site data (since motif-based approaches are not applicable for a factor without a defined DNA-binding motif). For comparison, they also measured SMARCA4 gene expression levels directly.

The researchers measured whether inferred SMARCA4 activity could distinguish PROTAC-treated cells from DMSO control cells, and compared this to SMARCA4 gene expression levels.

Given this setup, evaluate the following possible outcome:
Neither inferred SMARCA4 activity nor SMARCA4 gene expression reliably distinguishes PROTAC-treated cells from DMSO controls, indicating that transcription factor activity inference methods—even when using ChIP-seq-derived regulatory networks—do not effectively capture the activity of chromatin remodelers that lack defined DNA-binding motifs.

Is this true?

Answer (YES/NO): NO